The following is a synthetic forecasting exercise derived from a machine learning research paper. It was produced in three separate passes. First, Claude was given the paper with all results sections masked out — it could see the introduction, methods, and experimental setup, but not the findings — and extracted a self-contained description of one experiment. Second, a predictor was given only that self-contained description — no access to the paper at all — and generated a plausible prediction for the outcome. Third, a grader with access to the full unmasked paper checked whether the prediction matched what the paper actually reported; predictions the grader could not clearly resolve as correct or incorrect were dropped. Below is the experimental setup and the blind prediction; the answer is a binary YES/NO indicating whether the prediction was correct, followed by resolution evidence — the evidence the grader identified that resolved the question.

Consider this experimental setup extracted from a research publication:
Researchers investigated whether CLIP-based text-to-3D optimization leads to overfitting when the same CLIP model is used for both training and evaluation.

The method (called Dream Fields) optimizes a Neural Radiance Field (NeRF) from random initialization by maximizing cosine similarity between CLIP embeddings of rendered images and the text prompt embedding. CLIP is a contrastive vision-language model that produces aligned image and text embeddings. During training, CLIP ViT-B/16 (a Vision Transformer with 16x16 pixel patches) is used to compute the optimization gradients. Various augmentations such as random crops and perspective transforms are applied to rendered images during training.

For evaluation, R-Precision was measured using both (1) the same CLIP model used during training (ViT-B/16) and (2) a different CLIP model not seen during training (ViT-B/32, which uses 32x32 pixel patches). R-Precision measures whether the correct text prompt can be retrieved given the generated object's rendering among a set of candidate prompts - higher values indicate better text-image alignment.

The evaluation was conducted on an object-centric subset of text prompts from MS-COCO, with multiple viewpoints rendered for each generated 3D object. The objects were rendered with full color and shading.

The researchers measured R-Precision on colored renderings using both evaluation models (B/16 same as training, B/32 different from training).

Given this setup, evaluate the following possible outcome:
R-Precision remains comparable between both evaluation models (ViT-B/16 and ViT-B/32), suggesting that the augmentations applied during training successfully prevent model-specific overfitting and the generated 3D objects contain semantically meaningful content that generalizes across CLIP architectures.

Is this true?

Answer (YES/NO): NO